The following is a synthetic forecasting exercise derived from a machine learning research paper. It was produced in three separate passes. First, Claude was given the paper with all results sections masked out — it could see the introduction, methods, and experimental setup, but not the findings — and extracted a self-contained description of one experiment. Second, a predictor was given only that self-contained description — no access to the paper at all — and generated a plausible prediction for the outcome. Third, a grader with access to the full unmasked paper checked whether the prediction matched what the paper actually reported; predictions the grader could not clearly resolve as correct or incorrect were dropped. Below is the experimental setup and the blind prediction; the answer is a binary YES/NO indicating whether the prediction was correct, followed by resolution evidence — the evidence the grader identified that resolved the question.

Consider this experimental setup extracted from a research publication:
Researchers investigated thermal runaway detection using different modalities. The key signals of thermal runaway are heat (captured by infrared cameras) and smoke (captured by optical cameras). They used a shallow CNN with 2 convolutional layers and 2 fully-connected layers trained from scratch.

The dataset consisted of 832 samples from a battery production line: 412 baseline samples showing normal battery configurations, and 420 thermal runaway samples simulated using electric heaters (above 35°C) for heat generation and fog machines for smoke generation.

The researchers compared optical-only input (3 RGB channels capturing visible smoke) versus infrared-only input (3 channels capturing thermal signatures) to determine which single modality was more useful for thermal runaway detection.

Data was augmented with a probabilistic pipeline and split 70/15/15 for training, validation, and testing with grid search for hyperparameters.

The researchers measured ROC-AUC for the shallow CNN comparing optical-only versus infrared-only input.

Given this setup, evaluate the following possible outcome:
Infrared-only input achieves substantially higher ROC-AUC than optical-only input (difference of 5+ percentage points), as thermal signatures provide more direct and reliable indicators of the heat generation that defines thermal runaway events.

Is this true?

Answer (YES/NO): YES